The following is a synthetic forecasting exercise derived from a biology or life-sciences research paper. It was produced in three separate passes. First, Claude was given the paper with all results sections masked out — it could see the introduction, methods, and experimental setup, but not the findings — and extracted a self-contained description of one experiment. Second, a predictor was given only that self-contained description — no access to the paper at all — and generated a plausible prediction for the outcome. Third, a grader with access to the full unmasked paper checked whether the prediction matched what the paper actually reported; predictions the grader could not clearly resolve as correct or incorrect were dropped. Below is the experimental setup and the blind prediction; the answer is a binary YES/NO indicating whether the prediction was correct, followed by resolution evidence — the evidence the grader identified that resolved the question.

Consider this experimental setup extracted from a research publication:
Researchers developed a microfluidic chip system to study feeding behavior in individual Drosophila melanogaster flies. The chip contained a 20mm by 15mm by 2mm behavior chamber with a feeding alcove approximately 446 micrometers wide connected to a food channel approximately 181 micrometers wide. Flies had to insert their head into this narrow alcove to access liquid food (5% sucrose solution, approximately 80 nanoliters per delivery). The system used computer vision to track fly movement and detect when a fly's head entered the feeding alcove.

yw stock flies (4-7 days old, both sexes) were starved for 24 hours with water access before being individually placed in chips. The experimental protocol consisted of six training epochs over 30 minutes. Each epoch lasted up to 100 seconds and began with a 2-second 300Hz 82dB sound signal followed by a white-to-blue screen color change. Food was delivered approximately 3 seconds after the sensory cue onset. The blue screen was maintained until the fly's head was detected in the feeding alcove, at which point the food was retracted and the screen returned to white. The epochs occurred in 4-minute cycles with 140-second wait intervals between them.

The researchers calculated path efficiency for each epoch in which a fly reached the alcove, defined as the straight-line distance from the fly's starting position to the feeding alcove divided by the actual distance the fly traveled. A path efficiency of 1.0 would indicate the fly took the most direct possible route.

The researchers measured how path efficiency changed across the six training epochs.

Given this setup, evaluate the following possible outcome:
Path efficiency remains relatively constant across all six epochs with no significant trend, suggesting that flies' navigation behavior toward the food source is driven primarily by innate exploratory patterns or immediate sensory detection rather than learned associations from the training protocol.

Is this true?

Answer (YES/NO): NO